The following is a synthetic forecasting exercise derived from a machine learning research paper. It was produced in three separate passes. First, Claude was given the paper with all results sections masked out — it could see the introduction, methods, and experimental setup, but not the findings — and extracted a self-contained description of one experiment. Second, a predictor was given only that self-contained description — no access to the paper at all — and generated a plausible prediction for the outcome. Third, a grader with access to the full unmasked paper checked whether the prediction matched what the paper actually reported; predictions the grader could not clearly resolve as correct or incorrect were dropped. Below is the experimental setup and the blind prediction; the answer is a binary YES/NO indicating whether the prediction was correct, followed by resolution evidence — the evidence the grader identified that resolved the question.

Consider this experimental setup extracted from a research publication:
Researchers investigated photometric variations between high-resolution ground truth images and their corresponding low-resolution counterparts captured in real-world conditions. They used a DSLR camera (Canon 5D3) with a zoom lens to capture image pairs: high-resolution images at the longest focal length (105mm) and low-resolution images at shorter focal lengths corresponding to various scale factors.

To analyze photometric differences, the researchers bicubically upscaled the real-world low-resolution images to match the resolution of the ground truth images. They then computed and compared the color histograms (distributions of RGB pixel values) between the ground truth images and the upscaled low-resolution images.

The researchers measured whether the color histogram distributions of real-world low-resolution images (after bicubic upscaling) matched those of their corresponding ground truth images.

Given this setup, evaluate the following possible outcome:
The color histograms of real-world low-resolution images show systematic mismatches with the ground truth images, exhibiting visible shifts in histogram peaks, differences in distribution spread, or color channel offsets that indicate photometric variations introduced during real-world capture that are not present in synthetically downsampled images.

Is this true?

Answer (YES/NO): YES